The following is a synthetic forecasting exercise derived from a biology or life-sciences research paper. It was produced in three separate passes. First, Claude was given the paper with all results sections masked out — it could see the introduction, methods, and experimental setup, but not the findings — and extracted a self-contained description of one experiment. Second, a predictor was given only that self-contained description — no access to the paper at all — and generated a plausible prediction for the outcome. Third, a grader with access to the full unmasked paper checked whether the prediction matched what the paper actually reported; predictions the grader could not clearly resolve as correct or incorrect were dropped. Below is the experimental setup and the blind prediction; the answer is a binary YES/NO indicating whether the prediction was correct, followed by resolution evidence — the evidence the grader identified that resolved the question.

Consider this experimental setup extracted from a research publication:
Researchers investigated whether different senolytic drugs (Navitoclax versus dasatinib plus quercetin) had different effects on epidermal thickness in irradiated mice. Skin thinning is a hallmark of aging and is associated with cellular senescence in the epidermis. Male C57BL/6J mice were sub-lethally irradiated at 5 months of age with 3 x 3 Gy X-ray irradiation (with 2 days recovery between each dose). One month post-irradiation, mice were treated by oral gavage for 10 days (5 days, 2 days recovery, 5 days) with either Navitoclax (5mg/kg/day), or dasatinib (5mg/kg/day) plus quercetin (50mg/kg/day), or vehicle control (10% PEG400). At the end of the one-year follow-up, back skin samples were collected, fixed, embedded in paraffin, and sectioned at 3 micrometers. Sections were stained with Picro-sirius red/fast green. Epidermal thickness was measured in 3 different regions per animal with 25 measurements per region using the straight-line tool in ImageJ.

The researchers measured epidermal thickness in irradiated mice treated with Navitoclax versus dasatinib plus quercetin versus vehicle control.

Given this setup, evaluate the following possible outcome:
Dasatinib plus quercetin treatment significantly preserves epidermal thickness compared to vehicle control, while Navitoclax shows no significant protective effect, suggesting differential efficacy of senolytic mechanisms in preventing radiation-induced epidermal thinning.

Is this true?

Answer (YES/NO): NO